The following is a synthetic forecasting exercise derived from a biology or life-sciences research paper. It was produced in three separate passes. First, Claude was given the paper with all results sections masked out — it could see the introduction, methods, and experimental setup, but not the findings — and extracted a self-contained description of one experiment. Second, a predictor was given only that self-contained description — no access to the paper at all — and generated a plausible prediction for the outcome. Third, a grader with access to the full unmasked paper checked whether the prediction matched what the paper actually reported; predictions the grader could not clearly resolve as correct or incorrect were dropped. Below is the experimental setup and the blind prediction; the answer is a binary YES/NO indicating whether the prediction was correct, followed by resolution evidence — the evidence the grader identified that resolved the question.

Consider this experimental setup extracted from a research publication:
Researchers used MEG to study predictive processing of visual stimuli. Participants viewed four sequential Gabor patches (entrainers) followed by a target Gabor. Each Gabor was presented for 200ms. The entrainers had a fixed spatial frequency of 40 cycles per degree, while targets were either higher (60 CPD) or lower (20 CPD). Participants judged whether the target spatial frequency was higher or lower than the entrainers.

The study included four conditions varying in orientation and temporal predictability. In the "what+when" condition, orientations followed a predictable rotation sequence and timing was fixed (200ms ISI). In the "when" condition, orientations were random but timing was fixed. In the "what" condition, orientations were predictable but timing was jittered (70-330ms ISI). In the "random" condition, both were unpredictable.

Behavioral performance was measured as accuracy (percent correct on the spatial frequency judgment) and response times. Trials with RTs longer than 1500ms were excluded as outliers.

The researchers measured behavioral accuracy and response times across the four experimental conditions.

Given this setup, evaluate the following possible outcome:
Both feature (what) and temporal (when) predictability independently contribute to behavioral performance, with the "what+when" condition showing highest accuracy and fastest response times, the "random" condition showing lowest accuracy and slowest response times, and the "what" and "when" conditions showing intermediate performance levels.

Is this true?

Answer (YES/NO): NO